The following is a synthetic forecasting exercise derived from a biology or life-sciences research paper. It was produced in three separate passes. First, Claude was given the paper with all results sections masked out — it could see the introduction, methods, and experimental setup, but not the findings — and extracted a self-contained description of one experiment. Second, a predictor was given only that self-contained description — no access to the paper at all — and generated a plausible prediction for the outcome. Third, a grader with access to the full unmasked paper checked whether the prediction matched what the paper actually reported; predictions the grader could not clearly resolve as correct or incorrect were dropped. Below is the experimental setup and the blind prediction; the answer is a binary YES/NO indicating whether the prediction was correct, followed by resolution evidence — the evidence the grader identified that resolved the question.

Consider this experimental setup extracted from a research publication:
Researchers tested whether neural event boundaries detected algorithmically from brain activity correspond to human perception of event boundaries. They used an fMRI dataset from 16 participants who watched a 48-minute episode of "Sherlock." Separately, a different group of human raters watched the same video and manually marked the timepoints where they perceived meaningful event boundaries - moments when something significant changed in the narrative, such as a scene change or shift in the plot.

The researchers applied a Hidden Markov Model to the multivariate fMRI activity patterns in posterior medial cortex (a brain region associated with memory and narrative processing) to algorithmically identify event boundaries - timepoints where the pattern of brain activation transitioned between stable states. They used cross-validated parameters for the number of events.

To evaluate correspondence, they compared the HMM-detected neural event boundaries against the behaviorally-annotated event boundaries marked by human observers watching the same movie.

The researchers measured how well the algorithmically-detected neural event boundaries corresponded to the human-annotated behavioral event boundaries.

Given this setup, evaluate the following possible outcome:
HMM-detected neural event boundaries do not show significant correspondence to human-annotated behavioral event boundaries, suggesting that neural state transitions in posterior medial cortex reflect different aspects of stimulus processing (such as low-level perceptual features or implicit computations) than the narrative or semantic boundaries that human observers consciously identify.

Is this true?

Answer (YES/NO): NO